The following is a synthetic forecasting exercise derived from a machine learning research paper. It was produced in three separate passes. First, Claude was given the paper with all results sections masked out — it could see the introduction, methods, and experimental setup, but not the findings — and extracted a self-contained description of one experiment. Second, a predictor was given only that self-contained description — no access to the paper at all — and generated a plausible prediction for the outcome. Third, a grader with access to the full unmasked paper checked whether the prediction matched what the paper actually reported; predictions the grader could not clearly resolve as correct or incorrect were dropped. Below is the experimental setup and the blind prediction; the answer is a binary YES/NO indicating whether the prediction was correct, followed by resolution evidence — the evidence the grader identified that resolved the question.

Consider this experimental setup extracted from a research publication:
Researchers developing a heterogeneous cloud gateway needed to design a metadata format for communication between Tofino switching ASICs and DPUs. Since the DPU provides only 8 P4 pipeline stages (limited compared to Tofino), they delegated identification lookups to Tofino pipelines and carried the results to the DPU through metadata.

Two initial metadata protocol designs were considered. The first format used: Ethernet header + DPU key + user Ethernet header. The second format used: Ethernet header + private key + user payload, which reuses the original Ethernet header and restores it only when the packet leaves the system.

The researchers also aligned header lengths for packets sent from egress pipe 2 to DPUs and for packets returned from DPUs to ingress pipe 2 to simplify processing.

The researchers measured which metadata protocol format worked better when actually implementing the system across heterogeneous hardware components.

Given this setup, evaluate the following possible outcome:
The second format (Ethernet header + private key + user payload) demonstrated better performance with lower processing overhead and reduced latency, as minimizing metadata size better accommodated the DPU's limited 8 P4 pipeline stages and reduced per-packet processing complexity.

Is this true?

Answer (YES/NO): NO